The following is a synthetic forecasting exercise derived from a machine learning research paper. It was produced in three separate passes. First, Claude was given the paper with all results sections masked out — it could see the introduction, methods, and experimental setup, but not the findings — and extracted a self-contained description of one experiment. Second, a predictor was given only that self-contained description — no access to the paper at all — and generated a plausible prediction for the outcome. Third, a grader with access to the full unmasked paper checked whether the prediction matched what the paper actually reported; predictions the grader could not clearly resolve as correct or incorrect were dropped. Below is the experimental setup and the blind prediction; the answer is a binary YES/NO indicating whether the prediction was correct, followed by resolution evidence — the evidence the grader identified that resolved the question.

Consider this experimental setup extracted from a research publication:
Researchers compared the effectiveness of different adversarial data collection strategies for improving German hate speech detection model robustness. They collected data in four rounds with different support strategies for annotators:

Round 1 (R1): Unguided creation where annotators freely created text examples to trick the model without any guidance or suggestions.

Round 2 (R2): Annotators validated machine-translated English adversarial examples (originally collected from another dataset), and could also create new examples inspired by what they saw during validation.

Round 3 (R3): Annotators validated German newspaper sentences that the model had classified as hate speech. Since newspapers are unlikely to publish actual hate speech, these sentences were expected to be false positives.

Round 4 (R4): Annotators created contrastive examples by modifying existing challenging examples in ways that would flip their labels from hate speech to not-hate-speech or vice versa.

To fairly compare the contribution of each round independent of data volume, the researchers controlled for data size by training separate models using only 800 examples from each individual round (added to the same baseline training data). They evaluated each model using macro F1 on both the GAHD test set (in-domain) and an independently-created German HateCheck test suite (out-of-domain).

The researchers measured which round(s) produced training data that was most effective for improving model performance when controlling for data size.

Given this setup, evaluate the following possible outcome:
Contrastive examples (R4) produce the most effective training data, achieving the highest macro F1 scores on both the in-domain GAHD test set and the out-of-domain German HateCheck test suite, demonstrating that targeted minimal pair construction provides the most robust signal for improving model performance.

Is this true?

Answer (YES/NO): NO